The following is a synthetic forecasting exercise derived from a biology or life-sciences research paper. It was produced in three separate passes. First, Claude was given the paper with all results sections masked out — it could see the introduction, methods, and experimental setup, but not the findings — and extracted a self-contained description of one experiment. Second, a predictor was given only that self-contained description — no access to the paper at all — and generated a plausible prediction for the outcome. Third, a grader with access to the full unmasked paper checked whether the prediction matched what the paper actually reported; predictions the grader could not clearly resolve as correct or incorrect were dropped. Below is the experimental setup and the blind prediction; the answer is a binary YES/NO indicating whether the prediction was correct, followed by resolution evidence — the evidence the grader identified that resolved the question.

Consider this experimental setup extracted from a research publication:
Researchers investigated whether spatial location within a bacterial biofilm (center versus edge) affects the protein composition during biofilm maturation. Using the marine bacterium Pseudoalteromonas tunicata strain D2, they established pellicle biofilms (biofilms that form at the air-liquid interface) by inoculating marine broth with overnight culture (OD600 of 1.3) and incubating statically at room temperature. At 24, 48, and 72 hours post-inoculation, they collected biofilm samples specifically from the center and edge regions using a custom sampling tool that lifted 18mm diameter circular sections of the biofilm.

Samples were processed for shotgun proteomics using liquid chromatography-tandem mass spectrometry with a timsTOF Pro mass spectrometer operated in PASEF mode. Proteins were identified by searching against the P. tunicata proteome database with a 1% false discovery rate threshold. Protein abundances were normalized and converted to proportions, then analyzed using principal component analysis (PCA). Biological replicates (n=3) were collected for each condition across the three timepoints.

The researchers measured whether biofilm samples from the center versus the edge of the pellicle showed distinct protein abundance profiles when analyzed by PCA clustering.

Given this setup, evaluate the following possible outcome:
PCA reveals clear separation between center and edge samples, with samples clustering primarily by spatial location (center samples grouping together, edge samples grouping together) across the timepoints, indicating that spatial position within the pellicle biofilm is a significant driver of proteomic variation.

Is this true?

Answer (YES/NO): NO